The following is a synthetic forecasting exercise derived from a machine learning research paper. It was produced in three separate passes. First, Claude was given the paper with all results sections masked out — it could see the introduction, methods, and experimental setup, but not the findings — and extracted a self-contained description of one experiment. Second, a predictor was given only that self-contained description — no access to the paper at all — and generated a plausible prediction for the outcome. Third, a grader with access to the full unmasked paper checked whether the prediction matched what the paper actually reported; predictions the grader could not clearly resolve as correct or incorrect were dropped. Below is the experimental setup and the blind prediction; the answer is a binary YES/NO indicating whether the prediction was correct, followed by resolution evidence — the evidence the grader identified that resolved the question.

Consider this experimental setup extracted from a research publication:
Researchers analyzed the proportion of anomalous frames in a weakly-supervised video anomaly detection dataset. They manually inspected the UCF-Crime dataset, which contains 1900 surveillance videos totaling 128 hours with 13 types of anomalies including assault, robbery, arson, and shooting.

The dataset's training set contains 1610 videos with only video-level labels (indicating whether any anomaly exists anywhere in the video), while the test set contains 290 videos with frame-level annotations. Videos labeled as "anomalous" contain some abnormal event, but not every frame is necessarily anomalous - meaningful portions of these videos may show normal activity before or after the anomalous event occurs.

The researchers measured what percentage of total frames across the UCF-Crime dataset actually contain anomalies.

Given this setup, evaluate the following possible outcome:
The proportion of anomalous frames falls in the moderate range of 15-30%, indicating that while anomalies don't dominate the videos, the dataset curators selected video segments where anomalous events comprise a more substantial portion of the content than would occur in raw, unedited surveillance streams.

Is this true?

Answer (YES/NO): NO